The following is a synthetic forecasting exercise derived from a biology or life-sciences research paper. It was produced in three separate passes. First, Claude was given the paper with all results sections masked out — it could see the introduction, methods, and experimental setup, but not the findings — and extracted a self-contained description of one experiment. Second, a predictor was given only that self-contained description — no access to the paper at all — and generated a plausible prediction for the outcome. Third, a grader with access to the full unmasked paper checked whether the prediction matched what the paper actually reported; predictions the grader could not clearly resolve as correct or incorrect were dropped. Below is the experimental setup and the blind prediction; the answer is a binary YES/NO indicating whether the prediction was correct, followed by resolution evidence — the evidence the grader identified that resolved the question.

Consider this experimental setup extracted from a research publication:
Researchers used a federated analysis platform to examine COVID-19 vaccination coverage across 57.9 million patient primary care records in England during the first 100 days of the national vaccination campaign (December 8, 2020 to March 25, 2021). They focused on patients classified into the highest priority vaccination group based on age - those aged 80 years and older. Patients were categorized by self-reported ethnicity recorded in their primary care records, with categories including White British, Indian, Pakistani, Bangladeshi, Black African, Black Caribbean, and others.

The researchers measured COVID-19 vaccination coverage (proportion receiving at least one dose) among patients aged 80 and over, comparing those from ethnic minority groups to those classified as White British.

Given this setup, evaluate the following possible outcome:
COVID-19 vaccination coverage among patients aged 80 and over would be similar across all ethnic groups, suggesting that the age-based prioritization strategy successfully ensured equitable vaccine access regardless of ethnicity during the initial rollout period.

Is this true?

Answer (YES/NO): NO